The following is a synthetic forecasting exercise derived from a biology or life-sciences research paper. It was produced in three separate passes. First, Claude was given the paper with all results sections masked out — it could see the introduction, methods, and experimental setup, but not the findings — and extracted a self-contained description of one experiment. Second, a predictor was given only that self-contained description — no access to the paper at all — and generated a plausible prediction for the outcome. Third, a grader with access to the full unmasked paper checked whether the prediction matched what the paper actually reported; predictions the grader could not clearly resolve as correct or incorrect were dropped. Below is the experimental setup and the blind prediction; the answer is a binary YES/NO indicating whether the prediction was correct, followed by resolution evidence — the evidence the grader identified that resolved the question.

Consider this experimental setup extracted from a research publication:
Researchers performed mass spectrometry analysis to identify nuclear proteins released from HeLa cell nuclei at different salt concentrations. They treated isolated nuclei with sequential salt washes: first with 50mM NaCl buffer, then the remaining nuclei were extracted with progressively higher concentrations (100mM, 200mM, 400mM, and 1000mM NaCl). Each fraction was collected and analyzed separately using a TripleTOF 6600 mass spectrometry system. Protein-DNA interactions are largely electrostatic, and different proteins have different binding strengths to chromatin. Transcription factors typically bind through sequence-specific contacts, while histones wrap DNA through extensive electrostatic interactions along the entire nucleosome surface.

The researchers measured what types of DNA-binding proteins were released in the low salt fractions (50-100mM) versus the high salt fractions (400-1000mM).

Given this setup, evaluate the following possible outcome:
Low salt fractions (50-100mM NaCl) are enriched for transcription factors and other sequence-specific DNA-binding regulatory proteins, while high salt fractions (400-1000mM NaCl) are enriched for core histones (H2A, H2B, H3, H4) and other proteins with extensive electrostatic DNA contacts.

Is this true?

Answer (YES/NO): NO